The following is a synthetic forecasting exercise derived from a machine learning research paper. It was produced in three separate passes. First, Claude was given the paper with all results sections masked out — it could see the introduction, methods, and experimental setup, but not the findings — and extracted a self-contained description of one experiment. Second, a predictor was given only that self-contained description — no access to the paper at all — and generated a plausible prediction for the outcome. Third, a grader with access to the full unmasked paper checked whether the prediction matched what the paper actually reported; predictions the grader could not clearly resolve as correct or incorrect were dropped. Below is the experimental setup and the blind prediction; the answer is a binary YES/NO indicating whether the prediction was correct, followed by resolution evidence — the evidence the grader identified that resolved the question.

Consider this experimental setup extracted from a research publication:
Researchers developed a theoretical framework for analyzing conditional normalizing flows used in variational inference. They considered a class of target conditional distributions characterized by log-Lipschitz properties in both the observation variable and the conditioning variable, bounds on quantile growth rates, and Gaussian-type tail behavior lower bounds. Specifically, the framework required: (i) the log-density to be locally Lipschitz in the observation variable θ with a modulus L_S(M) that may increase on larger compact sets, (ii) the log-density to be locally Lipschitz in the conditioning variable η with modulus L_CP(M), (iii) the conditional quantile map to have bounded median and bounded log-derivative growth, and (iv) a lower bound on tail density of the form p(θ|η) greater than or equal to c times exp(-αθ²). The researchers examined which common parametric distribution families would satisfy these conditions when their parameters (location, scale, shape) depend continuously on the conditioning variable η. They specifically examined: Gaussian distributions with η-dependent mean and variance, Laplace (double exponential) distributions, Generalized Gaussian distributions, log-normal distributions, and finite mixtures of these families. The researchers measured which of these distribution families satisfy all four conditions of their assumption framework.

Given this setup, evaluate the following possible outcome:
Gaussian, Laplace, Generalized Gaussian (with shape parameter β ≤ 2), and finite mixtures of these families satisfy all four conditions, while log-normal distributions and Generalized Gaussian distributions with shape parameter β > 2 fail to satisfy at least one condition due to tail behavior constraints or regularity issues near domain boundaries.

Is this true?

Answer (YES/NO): NO